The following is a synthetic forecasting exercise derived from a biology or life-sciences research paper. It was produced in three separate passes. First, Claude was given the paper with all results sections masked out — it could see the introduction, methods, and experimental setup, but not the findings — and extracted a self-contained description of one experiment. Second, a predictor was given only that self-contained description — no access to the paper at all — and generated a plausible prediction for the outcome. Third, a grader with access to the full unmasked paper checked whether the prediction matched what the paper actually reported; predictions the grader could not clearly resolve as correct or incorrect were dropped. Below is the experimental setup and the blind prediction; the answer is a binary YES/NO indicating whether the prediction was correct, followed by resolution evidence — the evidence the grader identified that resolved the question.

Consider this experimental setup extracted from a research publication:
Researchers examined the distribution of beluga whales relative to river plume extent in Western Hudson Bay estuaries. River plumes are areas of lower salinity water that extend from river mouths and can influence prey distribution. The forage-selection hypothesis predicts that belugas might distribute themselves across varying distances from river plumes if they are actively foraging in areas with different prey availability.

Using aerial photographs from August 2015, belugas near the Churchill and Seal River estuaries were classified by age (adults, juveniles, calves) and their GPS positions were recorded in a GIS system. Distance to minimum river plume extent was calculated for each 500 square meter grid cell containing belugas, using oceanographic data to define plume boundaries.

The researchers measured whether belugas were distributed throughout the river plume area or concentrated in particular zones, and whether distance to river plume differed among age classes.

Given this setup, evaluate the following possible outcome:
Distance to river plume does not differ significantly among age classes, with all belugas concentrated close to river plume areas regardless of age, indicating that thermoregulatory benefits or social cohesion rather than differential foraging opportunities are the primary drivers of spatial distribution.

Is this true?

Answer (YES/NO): NO